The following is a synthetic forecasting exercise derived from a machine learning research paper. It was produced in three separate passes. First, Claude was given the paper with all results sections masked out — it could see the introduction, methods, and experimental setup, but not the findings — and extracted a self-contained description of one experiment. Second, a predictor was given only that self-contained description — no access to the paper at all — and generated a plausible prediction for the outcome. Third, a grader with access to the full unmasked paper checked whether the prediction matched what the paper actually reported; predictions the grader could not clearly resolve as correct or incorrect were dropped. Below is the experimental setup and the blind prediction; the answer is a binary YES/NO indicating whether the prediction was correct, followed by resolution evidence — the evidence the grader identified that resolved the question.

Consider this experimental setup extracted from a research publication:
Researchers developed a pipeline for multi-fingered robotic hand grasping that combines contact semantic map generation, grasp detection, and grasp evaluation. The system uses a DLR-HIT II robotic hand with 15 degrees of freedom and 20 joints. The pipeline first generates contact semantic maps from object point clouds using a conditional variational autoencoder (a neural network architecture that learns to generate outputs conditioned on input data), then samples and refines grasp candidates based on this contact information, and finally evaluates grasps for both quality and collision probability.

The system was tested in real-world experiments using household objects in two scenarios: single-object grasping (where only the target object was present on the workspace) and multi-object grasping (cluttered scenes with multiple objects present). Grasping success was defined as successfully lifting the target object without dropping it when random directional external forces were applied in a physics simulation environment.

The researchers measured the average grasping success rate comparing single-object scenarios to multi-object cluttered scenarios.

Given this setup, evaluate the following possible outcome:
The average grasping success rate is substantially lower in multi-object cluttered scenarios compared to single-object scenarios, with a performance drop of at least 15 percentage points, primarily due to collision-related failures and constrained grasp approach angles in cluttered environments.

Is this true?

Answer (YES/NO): NO